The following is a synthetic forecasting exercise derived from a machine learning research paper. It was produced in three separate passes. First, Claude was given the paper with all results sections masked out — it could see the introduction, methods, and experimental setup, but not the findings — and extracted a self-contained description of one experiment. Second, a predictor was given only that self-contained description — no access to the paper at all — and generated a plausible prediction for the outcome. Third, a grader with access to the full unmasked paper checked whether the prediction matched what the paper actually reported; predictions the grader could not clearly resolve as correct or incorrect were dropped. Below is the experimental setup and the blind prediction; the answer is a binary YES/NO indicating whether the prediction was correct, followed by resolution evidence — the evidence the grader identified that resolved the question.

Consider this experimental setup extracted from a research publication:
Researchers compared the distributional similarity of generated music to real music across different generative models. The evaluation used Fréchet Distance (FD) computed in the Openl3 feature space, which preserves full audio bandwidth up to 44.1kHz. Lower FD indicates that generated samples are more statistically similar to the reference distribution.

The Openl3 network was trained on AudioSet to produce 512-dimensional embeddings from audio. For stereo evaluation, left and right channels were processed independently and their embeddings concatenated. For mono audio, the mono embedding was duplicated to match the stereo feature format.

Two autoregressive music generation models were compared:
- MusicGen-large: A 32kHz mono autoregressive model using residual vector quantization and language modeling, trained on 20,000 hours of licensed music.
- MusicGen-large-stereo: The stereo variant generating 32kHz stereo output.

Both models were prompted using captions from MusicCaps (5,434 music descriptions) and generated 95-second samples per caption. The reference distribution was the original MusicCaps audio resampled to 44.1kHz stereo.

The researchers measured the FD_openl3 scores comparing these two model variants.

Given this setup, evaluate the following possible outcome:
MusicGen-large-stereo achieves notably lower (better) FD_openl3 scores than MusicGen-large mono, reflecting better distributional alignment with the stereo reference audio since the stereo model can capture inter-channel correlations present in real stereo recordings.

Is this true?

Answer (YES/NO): NO